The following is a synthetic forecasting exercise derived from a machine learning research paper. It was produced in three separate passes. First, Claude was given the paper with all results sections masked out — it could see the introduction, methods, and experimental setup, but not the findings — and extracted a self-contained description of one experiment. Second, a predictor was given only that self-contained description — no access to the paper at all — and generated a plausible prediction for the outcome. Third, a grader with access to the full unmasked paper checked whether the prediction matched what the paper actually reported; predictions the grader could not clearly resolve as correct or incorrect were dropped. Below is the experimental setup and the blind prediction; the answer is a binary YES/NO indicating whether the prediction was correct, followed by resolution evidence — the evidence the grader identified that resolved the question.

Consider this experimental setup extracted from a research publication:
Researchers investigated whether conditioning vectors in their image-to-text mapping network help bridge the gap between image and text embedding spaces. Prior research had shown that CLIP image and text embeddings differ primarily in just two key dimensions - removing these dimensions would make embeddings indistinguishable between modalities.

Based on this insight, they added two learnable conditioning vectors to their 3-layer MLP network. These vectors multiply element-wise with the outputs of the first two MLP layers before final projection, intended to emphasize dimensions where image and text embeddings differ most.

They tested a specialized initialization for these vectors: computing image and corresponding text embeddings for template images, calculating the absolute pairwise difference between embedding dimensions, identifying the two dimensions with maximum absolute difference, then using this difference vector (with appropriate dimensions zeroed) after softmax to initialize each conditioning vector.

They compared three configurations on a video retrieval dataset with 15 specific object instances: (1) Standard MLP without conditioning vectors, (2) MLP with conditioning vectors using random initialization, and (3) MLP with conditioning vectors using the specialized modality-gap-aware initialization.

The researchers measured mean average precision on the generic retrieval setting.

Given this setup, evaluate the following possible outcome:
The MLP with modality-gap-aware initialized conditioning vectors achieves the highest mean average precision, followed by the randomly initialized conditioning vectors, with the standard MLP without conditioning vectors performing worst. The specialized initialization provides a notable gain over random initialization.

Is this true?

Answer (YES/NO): NO